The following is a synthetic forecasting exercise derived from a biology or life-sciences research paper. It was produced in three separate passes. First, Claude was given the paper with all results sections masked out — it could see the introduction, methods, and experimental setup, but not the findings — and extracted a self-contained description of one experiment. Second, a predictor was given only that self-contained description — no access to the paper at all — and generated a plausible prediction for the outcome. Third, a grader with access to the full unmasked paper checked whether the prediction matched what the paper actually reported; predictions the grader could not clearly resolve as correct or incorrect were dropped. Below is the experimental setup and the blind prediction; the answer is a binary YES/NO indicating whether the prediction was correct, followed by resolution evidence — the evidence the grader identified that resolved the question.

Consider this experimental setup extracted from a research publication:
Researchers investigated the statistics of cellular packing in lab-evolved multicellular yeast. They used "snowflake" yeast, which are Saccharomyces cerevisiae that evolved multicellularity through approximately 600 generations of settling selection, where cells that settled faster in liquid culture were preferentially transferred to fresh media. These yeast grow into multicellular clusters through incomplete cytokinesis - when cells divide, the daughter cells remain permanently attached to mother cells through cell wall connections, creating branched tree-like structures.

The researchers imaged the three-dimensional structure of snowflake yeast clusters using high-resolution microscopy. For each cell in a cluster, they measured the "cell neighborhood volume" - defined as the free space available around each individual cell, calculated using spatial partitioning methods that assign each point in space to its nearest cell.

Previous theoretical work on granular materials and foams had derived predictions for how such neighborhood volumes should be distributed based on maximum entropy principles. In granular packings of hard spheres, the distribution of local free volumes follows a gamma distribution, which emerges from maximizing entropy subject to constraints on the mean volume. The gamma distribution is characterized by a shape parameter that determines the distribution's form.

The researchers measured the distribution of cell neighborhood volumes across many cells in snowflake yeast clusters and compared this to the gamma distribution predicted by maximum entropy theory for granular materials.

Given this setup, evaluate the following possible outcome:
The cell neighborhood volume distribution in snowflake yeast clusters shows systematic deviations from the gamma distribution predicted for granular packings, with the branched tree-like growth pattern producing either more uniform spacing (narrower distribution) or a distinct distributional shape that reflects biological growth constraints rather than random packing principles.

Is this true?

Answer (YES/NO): NO